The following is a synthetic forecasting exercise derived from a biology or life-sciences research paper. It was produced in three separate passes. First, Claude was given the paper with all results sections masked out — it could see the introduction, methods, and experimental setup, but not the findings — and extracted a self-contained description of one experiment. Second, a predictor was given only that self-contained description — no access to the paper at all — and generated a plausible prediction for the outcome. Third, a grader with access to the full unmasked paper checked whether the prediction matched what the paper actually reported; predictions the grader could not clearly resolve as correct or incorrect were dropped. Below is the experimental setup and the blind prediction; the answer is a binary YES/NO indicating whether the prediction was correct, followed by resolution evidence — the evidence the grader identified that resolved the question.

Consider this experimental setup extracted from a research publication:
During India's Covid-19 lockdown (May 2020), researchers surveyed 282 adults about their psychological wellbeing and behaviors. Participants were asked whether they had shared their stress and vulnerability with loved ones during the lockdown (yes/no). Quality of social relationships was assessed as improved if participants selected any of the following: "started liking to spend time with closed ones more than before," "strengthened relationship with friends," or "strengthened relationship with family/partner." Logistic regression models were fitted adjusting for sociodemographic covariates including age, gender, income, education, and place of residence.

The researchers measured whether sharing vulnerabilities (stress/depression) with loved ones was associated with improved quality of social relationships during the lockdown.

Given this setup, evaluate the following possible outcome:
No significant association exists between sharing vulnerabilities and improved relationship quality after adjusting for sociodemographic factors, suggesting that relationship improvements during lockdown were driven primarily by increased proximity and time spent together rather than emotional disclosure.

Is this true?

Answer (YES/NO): NO